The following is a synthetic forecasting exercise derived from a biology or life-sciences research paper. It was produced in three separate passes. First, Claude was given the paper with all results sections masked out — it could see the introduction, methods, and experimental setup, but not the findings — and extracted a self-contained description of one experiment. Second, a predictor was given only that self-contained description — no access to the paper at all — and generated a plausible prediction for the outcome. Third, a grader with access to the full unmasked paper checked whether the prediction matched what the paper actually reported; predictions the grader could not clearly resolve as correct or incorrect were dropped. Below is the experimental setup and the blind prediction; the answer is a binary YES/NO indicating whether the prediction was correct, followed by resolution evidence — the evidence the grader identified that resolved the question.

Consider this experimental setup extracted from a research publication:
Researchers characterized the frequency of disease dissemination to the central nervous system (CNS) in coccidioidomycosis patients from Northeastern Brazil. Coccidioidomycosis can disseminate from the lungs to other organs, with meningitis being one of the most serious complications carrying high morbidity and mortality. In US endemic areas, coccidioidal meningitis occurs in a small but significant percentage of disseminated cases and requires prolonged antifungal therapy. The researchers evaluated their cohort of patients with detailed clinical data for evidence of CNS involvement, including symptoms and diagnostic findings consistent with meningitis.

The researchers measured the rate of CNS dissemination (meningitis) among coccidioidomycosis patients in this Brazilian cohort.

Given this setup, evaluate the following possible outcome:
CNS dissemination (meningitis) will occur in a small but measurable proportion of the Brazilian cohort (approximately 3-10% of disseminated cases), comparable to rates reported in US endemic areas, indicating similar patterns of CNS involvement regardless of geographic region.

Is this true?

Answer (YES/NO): NO